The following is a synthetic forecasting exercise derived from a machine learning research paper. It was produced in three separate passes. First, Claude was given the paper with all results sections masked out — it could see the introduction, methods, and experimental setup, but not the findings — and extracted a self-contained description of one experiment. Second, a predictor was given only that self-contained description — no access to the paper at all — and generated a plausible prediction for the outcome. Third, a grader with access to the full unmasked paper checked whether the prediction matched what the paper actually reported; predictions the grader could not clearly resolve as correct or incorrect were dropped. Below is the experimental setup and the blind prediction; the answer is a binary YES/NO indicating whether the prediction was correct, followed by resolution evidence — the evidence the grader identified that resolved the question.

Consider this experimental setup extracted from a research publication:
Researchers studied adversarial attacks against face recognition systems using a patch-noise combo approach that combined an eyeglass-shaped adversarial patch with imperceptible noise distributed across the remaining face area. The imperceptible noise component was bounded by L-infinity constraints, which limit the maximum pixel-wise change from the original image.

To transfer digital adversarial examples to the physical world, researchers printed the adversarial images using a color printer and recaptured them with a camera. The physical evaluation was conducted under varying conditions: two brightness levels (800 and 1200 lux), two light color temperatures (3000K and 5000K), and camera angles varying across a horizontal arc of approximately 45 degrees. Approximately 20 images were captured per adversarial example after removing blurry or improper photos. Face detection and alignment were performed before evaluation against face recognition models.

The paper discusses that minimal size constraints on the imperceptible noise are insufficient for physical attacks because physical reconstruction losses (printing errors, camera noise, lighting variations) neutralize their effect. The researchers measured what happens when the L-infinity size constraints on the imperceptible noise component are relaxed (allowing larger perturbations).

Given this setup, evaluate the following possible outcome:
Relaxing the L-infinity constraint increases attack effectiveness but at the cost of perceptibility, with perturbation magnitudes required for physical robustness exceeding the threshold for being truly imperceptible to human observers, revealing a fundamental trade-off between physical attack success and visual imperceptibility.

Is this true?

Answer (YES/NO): YES